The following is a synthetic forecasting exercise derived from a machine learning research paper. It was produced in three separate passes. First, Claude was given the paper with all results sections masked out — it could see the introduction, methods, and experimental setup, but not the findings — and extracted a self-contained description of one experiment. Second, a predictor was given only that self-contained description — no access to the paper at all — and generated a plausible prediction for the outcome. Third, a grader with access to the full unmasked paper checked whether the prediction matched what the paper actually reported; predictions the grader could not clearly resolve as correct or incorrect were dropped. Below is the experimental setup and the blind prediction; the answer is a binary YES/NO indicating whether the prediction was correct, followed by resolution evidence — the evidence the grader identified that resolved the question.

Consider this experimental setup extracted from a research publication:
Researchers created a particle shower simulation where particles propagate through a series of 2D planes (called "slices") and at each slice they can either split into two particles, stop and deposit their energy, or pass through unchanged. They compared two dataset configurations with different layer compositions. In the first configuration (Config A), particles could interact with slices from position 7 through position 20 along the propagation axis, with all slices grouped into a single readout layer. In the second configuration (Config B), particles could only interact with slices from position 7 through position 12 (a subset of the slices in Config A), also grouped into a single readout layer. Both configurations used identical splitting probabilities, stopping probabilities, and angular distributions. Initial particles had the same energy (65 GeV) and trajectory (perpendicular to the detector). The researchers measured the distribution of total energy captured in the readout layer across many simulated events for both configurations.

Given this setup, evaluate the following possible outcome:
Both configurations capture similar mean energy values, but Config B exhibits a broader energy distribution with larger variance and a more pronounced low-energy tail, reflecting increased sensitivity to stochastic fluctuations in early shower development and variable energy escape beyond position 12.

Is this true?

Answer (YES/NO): NO